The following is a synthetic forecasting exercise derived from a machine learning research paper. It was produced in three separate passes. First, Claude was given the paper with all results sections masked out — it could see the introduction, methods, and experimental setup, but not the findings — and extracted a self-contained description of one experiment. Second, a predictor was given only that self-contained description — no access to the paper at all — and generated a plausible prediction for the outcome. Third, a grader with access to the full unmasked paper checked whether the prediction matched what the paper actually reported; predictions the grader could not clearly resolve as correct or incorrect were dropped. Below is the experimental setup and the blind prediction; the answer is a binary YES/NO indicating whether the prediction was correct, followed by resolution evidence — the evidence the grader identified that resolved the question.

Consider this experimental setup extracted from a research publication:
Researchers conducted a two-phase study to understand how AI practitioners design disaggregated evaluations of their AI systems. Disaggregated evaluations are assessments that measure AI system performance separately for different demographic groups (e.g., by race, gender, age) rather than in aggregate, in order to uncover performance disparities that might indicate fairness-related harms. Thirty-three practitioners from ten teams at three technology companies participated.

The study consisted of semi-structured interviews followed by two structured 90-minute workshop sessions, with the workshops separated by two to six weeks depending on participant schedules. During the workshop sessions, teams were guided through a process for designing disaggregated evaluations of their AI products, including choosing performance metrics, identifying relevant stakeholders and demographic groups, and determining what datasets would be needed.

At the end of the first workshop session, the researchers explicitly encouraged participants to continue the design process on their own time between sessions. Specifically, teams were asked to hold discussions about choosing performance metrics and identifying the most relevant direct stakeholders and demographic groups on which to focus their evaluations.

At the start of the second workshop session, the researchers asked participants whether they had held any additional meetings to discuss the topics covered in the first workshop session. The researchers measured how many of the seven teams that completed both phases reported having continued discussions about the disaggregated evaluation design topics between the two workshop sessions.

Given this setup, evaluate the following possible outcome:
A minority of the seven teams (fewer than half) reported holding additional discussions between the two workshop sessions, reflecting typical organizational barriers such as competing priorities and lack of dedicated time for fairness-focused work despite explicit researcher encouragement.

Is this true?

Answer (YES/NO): NO